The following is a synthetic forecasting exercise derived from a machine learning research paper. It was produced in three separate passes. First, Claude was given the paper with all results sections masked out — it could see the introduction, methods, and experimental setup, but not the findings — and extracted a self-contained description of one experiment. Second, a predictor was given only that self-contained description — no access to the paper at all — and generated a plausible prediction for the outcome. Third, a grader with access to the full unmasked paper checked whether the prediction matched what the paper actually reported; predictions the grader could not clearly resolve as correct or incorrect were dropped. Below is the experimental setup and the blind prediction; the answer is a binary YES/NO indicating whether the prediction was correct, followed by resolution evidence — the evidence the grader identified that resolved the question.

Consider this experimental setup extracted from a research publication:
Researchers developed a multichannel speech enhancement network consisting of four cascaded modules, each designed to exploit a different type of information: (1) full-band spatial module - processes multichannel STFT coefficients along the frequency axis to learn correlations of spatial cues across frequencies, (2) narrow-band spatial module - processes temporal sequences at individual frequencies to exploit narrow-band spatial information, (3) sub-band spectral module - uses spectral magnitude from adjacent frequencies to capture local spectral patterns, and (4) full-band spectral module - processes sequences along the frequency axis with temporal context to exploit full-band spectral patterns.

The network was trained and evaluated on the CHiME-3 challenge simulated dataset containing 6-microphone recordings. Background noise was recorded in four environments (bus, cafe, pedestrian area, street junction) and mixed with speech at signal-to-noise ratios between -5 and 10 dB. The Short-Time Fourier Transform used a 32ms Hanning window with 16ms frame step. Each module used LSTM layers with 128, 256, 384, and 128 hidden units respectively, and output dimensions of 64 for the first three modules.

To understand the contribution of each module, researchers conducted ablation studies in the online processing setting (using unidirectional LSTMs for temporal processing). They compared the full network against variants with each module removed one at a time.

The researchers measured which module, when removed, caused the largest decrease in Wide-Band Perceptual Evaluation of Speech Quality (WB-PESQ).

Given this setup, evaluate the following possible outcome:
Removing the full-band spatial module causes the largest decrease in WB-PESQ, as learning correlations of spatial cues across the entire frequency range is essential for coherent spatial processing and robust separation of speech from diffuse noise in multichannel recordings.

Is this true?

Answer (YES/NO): NO